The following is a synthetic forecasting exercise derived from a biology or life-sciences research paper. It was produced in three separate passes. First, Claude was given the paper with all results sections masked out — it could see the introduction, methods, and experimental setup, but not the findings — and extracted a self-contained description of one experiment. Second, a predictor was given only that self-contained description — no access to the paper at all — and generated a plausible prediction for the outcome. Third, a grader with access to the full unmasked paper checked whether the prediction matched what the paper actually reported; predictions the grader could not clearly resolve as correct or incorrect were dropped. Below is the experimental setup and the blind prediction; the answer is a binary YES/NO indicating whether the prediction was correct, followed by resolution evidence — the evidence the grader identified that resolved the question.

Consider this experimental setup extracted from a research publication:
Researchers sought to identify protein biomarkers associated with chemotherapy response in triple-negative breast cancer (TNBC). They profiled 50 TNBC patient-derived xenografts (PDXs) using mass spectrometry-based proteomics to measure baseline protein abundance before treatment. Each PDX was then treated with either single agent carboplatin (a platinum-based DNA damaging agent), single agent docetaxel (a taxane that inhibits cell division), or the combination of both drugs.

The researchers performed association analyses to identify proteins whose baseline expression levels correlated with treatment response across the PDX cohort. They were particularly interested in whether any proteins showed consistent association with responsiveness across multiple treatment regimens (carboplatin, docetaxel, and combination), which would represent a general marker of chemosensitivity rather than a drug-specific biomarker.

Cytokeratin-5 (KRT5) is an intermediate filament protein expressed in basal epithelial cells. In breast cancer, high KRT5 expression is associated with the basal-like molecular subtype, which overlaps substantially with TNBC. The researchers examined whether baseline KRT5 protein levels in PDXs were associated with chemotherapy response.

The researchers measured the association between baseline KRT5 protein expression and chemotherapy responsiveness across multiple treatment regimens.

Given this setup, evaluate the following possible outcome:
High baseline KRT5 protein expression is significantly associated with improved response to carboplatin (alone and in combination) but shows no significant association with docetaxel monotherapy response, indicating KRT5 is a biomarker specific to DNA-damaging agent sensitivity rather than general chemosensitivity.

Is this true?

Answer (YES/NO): NO